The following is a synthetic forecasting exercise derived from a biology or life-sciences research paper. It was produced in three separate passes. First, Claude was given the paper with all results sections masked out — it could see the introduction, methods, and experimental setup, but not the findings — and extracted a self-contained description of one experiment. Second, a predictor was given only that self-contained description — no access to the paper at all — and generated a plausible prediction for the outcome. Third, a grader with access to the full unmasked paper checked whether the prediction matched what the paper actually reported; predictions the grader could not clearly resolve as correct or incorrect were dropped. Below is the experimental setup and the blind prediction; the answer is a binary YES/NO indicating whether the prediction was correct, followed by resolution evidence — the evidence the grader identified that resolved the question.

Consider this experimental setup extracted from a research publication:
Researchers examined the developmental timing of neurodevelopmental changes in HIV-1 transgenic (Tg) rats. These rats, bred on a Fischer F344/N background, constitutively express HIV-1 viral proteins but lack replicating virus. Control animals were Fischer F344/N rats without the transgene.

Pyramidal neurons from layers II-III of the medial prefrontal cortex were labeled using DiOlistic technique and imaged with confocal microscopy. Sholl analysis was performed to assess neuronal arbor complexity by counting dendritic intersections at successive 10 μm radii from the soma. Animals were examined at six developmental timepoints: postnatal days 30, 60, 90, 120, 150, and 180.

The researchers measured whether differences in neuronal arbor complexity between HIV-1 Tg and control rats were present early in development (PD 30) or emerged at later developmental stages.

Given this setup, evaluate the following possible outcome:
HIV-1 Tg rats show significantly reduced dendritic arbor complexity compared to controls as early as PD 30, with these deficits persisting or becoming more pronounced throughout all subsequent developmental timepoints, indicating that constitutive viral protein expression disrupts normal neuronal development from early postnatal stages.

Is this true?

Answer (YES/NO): NO